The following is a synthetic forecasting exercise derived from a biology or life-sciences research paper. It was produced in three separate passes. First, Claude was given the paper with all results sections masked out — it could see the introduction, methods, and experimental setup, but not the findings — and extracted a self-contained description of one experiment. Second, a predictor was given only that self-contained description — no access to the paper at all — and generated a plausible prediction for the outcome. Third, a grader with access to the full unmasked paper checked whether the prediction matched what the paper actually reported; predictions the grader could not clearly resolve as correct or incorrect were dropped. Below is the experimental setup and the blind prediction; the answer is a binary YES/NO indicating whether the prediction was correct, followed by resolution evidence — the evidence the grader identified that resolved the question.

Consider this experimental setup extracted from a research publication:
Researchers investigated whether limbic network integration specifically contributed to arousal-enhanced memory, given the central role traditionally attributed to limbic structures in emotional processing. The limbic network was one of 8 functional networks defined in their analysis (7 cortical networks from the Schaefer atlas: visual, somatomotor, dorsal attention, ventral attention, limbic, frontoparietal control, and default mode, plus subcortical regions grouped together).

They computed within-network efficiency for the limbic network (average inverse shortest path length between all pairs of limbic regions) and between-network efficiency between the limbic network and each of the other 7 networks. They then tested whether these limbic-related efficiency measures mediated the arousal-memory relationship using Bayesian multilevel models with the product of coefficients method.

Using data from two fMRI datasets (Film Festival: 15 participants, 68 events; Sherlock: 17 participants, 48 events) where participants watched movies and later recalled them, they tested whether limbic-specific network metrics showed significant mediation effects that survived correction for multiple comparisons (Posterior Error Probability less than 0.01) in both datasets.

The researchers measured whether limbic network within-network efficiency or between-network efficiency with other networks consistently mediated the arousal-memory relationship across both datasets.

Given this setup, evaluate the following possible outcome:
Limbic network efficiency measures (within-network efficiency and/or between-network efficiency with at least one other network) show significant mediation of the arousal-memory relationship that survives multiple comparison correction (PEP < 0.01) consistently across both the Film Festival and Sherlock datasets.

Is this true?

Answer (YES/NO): YES